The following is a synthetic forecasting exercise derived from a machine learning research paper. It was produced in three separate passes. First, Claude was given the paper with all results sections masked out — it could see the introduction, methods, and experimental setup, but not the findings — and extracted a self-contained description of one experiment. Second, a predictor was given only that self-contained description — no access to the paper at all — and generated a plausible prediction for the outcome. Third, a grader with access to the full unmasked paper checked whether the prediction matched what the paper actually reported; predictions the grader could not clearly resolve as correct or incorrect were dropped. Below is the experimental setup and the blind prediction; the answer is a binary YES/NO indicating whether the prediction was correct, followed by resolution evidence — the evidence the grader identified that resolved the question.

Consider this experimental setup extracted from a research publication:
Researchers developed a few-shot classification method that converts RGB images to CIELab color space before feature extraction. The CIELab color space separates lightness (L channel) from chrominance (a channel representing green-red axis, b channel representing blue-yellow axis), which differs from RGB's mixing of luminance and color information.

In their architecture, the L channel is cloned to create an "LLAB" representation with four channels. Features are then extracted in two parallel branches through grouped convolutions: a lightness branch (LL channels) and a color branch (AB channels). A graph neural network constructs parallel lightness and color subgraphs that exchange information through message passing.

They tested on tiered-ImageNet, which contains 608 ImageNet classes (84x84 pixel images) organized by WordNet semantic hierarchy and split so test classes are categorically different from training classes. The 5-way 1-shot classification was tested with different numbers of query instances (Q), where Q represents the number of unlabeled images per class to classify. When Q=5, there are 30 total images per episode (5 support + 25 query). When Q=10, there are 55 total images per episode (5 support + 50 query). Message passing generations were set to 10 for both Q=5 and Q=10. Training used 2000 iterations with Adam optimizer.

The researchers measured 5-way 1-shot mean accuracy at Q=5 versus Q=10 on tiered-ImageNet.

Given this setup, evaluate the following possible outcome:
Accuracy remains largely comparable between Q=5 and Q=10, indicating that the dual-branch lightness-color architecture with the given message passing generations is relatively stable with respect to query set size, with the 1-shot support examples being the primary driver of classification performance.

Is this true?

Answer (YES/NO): NO